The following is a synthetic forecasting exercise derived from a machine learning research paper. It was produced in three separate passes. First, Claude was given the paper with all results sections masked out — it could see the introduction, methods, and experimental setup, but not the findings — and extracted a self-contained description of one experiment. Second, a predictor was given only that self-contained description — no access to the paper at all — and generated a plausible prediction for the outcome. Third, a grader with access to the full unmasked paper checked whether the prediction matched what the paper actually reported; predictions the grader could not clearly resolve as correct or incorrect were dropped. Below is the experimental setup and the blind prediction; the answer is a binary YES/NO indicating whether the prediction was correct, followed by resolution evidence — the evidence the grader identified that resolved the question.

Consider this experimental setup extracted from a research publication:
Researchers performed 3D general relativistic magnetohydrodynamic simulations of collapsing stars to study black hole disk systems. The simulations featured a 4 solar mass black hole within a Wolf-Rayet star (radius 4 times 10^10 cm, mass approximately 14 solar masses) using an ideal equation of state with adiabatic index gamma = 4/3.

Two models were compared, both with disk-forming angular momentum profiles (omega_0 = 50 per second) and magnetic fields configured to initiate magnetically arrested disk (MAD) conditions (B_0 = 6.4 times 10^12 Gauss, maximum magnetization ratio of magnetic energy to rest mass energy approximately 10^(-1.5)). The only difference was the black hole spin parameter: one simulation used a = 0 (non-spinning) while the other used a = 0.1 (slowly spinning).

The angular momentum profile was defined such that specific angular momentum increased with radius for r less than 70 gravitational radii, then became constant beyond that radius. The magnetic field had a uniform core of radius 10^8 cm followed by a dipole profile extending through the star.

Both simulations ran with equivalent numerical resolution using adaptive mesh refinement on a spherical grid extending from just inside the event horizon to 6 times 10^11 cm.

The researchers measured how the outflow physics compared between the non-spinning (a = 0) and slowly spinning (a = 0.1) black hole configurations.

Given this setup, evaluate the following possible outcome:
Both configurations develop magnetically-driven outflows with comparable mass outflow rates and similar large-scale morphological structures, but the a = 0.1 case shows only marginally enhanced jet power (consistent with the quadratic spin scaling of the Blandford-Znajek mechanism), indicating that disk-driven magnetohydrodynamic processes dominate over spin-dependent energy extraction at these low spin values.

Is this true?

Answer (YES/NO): YES